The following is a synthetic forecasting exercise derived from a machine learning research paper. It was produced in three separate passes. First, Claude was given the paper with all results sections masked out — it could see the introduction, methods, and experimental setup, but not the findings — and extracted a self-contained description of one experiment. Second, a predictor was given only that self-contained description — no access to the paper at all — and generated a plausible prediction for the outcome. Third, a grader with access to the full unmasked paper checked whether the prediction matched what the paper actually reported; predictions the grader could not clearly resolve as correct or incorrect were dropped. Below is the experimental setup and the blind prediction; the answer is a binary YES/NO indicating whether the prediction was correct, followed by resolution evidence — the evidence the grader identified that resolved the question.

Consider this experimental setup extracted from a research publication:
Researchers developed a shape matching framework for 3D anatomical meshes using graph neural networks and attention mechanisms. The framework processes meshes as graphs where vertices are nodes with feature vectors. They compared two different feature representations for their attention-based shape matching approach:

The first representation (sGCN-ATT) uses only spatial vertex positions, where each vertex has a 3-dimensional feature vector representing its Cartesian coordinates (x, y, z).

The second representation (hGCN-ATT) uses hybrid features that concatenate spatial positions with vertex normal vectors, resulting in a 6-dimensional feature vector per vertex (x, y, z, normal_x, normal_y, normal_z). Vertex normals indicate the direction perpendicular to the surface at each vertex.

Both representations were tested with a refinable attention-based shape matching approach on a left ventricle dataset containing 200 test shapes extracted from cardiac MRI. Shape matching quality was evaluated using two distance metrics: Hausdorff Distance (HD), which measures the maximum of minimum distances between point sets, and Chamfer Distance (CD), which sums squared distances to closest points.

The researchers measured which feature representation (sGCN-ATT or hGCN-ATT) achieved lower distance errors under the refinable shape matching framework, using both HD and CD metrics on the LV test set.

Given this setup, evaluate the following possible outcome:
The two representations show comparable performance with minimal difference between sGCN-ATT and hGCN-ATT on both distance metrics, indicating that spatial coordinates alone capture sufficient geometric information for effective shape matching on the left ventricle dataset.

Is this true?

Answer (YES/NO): NO